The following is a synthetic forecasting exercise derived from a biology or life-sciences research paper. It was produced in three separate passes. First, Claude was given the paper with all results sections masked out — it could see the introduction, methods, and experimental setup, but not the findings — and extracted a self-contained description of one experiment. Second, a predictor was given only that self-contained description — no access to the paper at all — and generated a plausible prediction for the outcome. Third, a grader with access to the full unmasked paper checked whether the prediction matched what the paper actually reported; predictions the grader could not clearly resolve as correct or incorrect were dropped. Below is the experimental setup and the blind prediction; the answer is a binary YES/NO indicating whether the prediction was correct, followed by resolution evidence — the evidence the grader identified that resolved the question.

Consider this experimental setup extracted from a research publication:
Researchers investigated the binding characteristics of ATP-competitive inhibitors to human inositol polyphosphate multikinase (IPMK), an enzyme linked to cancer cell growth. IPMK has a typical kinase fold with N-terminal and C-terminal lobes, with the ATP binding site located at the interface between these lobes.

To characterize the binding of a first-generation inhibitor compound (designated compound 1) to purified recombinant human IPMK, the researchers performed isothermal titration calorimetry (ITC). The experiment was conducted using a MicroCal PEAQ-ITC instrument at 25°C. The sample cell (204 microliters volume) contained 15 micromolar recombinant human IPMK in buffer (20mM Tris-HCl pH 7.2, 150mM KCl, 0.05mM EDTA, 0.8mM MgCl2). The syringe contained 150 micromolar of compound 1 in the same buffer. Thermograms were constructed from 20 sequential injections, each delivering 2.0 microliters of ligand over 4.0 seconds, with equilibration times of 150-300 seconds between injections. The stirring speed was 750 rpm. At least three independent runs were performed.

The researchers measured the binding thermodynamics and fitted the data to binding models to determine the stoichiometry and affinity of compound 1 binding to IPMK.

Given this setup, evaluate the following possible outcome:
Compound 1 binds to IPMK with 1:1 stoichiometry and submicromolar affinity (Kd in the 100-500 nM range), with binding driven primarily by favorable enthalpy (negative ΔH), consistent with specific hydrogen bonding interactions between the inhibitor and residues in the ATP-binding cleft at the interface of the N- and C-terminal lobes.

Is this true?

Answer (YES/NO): NO